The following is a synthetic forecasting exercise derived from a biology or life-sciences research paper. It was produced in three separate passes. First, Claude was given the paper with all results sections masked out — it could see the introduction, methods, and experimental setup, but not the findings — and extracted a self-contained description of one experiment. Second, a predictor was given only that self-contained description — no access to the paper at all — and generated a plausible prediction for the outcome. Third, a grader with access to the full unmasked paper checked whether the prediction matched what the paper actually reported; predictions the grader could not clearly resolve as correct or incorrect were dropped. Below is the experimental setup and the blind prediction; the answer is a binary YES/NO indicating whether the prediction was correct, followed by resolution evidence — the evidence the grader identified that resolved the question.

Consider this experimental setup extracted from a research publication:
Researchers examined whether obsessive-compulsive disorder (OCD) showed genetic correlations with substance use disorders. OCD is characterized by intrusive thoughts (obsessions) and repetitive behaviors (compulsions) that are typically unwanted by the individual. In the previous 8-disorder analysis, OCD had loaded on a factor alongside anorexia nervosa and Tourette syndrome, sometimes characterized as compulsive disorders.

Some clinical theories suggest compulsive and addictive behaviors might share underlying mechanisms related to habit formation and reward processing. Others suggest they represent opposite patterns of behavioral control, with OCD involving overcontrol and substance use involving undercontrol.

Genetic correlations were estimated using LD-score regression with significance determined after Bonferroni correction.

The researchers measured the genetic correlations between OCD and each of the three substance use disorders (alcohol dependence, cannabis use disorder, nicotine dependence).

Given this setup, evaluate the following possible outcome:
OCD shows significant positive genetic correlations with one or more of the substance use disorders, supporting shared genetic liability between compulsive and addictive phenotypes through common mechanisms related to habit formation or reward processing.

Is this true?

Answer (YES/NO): NO